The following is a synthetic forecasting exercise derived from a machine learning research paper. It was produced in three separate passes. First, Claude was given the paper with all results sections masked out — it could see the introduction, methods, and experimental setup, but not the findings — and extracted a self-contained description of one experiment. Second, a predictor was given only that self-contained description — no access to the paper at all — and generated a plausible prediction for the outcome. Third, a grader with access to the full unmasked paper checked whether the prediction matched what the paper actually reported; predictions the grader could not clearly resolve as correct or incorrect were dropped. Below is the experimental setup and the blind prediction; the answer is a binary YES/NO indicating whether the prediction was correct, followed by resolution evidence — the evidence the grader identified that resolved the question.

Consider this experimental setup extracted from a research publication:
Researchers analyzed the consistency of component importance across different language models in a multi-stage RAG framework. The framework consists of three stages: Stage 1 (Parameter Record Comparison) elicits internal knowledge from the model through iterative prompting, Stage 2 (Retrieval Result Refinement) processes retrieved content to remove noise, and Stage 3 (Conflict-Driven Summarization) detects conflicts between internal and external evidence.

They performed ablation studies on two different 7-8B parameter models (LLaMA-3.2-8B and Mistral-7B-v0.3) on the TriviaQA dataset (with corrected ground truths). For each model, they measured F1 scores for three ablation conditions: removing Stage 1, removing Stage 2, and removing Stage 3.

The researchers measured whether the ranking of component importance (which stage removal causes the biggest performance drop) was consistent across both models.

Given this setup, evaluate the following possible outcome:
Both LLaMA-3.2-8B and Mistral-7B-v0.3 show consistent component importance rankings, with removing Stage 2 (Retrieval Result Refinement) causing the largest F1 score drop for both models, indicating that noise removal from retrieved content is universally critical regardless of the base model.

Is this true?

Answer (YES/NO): YES